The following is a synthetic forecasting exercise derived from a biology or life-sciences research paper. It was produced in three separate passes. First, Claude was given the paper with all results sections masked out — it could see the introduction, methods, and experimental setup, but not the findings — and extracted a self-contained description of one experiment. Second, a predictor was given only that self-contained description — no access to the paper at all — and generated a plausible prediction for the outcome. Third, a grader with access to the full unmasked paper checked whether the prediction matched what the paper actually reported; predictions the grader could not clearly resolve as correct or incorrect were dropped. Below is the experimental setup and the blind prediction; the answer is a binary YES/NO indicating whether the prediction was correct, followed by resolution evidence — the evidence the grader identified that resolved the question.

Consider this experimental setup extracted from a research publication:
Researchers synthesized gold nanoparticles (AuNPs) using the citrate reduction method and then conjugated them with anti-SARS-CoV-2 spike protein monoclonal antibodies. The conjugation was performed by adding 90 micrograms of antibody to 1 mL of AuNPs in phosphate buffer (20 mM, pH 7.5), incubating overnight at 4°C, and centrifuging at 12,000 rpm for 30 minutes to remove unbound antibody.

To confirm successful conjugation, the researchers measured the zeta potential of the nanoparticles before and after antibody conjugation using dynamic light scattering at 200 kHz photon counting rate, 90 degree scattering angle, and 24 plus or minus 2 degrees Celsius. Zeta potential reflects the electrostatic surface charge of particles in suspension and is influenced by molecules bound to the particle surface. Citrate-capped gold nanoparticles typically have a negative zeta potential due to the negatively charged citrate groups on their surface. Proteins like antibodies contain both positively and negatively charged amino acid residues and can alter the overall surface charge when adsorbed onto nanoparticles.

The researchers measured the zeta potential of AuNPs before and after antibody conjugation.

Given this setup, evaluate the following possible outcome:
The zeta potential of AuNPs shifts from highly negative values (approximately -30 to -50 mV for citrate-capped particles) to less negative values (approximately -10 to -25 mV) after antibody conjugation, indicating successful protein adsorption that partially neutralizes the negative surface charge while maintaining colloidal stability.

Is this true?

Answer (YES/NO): NO